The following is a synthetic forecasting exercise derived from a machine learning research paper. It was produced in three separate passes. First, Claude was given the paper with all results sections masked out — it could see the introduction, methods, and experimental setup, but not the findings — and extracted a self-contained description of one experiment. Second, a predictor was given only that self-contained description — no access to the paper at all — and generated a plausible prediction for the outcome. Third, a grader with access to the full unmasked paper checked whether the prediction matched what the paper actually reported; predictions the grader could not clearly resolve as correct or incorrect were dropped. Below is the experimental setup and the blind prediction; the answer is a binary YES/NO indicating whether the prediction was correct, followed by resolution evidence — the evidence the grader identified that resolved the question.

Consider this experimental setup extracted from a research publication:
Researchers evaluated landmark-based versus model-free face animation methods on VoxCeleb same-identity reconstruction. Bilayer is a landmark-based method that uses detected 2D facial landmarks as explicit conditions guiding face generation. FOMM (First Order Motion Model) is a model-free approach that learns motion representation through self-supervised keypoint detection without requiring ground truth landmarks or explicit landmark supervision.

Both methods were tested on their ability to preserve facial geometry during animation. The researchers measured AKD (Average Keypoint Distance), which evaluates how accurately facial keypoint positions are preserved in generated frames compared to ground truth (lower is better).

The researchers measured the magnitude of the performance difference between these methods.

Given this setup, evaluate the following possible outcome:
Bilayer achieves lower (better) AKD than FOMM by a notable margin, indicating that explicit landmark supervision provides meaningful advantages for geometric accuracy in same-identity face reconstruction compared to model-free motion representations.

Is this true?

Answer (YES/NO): NO